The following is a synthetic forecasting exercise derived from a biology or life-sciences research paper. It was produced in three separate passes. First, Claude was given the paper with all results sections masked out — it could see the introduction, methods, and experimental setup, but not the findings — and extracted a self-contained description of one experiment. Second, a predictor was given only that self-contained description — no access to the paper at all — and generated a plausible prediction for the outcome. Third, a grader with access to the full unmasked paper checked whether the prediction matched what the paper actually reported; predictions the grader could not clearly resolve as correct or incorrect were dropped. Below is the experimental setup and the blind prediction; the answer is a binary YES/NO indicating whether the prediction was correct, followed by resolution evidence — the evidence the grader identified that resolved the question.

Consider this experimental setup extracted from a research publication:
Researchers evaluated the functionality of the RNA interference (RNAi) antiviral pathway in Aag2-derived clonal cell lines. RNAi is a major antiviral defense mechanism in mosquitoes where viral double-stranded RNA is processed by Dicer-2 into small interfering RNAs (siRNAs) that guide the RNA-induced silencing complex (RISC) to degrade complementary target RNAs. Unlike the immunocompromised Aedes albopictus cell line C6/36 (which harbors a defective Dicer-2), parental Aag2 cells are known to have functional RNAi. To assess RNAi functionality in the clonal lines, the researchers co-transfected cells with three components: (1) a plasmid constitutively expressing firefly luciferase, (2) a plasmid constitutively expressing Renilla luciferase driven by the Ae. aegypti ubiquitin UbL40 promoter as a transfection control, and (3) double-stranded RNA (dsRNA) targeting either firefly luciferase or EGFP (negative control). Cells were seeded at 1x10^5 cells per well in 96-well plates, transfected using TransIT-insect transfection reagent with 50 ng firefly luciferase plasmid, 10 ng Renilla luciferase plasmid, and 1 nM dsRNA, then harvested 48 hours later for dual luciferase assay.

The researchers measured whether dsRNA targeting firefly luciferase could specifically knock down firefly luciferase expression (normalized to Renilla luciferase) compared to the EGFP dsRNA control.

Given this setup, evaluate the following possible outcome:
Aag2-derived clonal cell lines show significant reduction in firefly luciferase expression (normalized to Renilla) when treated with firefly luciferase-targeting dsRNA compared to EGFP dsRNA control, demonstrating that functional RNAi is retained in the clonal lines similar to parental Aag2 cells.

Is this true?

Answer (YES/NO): YES